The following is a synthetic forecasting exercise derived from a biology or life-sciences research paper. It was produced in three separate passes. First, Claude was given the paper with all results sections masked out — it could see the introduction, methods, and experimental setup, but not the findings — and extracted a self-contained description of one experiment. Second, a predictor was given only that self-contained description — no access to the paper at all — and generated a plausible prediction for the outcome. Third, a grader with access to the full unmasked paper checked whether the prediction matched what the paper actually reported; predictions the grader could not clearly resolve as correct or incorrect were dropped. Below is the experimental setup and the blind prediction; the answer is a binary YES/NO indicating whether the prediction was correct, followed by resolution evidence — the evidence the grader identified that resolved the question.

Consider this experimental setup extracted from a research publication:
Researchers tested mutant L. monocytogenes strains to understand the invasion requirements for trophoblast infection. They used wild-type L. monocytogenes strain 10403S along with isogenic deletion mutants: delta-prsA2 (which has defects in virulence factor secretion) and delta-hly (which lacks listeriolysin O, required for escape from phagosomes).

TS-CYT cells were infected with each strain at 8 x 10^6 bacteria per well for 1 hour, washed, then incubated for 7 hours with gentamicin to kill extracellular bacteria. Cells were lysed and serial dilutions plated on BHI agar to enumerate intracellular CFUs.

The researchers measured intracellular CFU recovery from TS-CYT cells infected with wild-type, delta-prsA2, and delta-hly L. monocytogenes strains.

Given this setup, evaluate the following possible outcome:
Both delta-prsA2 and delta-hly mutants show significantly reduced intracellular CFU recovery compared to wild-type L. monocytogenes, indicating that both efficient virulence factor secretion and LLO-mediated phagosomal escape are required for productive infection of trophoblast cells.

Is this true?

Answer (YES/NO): YES